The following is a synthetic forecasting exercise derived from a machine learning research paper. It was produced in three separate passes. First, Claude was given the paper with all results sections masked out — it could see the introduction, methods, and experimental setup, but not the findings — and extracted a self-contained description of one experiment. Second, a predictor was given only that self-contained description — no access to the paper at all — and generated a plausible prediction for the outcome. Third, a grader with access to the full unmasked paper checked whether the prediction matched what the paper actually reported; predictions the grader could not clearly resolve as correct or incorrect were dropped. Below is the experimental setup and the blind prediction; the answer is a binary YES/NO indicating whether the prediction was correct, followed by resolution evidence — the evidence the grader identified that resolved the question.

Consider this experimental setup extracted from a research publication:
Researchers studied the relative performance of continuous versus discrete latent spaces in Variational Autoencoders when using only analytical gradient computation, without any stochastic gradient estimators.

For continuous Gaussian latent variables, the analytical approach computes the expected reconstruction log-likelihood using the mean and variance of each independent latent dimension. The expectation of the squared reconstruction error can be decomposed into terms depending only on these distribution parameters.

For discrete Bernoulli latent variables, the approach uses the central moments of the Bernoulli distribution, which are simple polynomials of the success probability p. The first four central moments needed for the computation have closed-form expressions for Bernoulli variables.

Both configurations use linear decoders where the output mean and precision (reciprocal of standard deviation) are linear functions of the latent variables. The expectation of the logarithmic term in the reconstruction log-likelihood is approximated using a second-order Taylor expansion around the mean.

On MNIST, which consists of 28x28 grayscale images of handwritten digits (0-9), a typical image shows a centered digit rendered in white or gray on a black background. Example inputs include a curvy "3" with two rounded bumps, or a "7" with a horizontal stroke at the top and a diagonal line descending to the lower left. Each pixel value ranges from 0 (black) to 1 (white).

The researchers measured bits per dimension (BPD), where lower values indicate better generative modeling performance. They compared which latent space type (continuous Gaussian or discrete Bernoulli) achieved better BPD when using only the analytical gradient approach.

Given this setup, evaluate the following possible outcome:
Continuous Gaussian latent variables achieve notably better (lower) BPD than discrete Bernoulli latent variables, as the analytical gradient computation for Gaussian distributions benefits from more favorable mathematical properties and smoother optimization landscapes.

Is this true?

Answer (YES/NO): YES